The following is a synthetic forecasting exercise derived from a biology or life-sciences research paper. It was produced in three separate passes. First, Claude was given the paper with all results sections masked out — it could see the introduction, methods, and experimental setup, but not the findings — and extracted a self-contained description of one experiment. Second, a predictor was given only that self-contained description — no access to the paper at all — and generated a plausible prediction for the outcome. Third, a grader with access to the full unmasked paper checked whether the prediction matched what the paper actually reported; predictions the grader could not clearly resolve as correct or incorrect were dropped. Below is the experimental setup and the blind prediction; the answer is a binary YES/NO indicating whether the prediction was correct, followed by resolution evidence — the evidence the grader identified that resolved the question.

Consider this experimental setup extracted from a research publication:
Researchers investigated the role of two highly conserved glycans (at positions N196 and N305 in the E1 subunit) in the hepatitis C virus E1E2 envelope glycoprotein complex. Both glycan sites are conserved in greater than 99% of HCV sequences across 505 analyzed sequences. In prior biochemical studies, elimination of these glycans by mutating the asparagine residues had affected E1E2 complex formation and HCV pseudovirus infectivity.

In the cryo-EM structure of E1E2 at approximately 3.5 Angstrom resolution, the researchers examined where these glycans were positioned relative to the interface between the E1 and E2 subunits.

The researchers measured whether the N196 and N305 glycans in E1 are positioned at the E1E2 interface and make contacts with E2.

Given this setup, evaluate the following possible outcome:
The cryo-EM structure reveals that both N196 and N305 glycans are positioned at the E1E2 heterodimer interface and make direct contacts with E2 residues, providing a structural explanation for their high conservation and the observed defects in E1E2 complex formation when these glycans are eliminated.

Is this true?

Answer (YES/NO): YES